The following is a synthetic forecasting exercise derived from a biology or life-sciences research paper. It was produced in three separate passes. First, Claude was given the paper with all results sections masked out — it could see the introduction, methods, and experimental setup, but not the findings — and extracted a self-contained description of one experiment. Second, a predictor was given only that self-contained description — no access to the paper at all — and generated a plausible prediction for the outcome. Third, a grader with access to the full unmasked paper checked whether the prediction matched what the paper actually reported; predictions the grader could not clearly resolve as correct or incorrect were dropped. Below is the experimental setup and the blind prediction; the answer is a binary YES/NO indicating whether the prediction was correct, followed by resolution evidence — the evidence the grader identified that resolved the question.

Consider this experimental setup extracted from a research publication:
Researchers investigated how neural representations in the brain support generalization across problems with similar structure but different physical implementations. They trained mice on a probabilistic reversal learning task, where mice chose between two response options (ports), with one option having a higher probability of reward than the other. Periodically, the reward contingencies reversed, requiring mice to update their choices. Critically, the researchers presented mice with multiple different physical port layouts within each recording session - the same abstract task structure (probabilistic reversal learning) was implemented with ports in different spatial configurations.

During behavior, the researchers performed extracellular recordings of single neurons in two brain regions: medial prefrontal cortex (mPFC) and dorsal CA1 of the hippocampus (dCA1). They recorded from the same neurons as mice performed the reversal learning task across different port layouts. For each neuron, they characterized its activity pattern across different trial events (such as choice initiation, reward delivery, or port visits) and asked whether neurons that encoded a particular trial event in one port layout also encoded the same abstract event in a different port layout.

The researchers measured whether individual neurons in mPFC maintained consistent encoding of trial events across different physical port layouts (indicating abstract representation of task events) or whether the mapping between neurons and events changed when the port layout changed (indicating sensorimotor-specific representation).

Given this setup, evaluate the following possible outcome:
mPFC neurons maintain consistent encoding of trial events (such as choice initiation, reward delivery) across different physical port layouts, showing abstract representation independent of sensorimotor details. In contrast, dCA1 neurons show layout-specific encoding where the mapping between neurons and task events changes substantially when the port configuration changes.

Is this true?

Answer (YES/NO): YES